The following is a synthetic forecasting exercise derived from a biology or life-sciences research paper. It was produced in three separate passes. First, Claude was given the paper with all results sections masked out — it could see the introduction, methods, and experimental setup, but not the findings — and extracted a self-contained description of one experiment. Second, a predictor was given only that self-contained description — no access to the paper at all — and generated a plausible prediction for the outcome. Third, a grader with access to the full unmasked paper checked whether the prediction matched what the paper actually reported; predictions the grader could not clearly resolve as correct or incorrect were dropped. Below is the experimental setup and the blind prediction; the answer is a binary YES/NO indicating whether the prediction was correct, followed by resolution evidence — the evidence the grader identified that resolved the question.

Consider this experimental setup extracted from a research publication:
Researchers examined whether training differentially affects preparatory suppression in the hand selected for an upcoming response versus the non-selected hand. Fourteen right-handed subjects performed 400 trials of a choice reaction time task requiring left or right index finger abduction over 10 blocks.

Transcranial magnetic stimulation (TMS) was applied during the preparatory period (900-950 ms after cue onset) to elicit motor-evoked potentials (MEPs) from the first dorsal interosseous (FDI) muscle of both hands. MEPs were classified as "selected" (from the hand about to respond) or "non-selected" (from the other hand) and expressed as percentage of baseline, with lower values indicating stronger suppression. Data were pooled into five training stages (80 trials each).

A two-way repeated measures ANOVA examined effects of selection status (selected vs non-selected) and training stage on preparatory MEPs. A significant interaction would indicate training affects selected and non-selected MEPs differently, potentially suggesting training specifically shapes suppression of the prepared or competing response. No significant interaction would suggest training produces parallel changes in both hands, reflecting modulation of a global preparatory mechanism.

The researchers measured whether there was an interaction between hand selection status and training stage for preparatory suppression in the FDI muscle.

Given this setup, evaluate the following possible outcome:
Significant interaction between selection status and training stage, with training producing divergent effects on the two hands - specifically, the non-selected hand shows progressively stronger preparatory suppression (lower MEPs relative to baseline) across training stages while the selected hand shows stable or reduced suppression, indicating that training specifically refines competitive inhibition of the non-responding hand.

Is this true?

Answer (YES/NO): NO